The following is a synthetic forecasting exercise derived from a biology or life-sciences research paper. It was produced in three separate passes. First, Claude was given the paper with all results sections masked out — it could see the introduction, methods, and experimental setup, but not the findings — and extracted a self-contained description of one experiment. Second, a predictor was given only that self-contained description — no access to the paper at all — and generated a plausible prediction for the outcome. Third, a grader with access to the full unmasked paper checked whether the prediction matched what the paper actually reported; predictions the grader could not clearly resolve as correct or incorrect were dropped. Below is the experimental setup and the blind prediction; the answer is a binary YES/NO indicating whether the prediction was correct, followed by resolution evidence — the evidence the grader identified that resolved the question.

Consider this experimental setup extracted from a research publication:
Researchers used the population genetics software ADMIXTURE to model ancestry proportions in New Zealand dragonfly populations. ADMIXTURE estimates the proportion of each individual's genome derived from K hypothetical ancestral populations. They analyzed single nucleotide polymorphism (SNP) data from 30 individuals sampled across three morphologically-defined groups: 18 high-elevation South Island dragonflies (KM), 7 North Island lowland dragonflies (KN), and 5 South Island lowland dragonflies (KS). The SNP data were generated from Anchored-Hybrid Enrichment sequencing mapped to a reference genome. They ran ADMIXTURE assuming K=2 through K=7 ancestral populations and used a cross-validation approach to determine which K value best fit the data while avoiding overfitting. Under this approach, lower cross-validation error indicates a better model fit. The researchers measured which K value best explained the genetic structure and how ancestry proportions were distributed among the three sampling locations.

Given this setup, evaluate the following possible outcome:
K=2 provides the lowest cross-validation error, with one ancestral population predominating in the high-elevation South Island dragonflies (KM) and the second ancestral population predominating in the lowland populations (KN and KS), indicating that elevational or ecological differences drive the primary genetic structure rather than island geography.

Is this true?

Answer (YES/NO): NO